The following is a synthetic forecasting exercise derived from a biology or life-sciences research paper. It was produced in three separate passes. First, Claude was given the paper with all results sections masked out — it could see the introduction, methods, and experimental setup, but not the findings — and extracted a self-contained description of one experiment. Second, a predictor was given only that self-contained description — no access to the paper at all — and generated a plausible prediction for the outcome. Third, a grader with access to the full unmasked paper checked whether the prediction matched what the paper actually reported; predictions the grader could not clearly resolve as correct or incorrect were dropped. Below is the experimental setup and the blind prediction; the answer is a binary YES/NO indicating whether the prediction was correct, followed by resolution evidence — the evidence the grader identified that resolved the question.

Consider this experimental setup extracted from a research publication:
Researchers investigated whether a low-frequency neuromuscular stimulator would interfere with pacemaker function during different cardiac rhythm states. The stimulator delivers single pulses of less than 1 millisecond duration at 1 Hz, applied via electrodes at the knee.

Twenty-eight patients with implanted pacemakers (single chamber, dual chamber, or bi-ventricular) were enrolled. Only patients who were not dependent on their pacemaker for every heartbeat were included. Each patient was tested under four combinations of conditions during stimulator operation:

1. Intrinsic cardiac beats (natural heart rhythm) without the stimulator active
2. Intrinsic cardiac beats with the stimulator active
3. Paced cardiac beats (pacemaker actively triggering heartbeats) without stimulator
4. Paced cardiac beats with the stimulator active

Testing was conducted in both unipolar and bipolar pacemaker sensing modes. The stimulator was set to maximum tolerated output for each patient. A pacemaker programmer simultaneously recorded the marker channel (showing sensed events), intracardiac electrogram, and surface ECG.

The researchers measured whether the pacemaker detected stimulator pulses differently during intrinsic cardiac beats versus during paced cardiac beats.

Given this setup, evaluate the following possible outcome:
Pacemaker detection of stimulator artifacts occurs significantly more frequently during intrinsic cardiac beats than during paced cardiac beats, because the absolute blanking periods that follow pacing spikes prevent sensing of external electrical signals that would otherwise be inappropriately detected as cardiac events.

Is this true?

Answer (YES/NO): NO